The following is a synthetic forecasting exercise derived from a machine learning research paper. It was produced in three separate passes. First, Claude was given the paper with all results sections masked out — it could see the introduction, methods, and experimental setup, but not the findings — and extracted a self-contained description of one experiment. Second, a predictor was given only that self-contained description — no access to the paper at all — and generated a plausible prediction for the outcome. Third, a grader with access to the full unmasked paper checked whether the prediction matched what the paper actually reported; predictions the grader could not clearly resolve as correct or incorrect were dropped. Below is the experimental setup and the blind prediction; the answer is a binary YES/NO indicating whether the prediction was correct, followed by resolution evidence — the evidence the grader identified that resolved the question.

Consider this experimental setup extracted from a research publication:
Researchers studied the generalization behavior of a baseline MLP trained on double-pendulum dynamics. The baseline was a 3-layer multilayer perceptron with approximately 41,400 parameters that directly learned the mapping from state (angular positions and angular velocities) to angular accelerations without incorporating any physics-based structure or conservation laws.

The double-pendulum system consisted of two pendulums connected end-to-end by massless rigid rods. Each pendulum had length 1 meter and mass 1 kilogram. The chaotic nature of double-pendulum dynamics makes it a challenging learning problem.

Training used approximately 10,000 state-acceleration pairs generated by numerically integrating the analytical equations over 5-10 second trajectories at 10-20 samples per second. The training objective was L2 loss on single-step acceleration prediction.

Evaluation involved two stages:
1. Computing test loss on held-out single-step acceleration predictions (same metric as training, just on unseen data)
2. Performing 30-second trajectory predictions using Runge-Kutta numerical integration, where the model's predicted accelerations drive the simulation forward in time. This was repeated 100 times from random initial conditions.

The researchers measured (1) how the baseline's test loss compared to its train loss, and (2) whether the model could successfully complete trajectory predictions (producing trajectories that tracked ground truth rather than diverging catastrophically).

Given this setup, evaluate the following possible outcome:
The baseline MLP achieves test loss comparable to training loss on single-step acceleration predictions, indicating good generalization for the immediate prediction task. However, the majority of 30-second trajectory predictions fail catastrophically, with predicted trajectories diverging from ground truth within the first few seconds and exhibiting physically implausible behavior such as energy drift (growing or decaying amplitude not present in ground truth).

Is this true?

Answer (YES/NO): NO